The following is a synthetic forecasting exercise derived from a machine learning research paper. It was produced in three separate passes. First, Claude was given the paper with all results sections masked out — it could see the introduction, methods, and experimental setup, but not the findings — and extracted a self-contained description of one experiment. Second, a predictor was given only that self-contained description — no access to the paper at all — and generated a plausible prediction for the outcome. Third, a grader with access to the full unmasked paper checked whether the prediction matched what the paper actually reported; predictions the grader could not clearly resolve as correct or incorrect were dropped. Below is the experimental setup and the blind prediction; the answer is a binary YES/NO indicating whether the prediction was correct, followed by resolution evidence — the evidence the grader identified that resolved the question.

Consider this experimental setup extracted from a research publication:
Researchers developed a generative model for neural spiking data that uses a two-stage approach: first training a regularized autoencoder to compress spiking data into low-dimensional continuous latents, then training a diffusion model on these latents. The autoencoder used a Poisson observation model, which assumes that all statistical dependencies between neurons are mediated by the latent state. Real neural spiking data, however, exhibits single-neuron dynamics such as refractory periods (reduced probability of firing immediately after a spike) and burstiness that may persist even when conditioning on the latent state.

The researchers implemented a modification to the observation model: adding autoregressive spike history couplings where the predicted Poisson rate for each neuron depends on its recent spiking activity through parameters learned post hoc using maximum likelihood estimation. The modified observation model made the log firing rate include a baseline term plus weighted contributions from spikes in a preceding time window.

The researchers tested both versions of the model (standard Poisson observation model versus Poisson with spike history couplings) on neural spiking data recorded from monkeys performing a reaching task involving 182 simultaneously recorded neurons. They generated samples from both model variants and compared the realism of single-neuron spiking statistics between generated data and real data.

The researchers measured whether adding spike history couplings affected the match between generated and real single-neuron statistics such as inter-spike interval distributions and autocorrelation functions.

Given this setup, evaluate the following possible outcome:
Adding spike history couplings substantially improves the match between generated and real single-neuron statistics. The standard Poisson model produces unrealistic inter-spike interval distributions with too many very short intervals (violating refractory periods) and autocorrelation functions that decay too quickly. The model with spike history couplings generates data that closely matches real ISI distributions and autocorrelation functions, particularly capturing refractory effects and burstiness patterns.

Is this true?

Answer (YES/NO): NO